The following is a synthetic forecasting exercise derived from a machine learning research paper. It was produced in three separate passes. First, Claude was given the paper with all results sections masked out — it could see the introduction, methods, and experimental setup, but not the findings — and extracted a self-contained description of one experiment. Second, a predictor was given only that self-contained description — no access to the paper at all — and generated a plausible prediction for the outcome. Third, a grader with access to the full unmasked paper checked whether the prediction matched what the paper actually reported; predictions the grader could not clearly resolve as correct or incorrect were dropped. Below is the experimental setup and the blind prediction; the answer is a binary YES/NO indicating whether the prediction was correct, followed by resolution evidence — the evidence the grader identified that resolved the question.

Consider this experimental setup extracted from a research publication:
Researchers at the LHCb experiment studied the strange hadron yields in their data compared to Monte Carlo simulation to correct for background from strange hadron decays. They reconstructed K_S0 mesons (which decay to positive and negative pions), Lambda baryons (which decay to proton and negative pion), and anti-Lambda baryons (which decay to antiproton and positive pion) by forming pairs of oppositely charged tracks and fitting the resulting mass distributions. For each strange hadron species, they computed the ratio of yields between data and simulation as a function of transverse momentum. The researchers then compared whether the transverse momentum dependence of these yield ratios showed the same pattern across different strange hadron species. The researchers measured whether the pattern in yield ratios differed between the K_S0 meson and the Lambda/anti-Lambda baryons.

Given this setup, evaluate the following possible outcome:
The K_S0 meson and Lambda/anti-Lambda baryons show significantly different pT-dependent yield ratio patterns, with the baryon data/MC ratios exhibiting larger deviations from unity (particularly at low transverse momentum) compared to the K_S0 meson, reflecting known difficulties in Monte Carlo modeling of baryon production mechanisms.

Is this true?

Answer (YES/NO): NO